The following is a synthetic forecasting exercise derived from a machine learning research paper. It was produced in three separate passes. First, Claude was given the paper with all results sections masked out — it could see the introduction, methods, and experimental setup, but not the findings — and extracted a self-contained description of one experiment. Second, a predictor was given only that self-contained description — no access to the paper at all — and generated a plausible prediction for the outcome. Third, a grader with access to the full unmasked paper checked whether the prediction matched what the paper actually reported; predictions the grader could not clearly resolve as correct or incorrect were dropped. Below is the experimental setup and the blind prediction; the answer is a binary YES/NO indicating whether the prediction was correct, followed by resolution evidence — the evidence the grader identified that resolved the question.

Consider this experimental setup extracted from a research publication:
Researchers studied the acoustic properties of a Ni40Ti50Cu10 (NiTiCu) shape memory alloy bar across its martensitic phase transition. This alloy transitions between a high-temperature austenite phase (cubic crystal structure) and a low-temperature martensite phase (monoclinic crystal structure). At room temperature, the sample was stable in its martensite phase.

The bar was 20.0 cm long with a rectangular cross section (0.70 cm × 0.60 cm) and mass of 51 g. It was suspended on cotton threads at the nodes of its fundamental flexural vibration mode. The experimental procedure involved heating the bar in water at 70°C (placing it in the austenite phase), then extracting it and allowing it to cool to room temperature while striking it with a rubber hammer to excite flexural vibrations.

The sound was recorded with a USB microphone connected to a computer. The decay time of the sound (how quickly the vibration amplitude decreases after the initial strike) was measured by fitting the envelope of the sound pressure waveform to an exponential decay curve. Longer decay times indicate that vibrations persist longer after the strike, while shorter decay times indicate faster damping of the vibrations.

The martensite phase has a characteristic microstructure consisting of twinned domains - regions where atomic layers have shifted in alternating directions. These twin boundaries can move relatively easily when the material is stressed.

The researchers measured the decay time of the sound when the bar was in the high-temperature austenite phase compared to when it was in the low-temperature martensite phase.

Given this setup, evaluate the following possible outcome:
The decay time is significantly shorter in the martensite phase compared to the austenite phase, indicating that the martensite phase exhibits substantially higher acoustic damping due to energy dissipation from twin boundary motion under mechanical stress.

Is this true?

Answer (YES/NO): YES